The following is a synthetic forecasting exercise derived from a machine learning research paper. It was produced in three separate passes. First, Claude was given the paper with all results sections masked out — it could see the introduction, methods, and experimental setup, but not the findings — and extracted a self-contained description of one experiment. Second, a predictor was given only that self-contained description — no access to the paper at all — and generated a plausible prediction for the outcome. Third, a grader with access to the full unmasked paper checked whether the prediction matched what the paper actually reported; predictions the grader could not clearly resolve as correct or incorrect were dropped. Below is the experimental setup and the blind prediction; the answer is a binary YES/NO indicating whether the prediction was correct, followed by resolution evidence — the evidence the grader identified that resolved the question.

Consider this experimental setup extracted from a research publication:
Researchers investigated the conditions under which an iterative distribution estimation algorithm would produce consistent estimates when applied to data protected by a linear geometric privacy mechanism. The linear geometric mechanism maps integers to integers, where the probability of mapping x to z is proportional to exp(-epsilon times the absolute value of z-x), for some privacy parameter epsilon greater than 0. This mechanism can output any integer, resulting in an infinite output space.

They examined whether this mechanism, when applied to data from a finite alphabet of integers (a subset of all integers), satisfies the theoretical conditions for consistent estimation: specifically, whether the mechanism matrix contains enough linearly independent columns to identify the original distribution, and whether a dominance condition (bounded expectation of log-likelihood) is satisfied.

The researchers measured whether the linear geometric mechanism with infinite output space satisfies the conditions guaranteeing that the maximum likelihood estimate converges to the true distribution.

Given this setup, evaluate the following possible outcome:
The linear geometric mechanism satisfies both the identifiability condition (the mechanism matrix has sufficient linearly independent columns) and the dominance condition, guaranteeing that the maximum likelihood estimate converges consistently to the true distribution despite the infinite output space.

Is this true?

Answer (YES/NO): YES